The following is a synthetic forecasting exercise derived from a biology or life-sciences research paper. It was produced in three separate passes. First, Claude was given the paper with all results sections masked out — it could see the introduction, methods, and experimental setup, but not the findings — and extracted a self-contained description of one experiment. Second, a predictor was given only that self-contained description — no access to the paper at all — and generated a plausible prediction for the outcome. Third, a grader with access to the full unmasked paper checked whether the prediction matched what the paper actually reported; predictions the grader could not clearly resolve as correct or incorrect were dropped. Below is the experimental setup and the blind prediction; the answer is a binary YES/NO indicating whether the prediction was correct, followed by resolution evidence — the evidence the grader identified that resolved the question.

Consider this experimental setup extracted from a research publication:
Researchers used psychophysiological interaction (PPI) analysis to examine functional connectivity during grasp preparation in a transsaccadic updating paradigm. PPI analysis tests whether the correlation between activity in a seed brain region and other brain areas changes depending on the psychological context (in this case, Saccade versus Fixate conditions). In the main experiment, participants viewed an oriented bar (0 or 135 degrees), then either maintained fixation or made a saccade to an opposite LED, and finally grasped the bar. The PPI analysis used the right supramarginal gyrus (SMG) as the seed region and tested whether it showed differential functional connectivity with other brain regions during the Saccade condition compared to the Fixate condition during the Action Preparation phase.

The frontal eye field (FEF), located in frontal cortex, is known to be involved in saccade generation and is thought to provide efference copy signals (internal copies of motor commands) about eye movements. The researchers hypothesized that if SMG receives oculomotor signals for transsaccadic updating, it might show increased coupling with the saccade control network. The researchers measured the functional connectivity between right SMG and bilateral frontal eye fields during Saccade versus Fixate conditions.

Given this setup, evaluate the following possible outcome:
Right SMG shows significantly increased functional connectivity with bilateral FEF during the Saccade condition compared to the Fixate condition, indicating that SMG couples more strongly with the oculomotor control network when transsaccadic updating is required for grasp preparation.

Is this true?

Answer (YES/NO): NO